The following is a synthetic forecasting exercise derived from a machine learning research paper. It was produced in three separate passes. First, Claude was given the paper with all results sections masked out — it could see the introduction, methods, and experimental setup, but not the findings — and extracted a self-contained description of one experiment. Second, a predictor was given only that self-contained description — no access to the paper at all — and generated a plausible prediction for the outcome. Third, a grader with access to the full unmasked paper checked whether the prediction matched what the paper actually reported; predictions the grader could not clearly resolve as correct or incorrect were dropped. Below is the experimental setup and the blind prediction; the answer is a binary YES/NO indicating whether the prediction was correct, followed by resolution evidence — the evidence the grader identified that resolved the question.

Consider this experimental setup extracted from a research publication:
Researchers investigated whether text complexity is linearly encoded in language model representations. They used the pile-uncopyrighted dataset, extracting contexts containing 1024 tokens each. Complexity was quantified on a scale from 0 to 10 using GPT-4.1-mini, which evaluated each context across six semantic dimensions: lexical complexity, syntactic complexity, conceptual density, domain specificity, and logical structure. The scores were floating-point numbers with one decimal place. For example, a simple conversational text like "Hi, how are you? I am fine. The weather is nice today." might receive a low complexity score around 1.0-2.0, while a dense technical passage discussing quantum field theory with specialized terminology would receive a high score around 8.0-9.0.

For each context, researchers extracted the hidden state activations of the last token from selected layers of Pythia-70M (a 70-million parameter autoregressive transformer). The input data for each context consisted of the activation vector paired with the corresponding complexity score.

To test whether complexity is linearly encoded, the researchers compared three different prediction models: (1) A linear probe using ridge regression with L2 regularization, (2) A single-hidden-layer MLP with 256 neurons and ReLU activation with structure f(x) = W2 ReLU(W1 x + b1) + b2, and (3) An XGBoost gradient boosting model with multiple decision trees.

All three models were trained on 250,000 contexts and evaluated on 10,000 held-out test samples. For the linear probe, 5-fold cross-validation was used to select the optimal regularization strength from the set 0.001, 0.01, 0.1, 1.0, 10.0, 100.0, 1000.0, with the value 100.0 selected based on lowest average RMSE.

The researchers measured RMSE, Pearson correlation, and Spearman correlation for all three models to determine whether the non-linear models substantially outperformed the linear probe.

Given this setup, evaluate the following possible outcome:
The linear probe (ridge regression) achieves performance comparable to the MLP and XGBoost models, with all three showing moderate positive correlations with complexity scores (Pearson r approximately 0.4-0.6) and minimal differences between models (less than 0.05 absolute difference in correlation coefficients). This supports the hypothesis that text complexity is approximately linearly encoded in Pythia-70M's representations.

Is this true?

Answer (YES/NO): NO